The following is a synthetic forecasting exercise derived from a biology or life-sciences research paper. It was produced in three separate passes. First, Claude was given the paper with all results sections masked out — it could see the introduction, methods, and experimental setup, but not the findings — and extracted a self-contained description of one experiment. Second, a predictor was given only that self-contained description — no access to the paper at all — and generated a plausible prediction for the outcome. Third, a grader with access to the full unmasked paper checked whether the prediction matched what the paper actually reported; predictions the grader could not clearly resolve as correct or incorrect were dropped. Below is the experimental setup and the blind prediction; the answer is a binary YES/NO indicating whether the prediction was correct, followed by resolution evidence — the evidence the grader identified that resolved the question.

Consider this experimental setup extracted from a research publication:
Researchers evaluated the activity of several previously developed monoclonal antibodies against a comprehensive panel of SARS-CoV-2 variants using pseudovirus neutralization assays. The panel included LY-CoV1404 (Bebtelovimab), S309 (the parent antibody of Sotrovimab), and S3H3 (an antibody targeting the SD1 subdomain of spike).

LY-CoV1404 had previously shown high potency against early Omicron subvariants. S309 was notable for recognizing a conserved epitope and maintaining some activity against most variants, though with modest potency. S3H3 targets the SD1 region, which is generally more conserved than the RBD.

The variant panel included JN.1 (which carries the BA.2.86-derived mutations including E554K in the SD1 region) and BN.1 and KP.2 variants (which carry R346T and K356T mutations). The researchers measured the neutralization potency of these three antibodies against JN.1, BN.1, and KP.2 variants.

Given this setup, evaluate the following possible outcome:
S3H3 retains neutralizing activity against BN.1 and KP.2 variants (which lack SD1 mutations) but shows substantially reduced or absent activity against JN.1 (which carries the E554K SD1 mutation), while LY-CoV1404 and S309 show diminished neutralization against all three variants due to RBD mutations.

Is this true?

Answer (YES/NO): NO